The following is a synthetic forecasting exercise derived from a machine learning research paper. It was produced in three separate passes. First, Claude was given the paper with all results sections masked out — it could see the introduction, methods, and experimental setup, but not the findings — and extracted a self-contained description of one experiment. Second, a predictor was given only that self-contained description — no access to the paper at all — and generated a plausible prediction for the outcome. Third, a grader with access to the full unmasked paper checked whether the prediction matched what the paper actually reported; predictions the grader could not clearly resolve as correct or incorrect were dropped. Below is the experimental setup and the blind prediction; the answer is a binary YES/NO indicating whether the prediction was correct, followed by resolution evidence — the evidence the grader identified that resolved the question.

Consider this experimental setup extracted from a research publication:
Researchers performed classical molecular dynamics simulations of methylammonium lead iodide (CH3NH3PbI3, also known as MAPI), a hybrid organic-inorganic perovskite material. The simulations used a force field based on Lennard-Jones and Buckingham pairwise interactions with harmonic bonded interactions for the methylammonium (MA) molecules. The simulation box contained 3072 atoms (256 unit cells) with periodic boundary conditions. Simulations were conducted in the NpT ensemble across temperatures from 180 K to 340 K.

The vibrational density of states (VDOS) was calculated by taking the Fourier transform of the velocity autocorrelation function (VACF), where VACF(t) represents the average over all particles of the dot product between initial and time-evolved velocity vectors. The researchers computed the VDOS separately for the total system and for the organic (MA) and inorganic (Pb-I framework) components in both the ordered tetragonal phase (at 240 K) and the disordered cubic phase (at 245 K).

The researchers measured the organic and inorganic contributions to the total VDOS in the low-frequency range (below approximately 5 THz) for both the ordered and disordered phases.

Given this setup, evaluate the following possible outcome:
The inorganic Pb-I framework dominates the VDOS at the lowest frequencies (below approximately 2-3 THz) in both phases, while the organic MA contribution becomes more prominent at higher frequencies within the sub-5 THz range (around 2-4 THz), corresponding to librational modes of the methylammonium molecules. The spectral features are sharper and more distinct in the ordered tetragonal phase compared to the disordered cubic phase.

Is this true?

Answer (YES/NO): NO